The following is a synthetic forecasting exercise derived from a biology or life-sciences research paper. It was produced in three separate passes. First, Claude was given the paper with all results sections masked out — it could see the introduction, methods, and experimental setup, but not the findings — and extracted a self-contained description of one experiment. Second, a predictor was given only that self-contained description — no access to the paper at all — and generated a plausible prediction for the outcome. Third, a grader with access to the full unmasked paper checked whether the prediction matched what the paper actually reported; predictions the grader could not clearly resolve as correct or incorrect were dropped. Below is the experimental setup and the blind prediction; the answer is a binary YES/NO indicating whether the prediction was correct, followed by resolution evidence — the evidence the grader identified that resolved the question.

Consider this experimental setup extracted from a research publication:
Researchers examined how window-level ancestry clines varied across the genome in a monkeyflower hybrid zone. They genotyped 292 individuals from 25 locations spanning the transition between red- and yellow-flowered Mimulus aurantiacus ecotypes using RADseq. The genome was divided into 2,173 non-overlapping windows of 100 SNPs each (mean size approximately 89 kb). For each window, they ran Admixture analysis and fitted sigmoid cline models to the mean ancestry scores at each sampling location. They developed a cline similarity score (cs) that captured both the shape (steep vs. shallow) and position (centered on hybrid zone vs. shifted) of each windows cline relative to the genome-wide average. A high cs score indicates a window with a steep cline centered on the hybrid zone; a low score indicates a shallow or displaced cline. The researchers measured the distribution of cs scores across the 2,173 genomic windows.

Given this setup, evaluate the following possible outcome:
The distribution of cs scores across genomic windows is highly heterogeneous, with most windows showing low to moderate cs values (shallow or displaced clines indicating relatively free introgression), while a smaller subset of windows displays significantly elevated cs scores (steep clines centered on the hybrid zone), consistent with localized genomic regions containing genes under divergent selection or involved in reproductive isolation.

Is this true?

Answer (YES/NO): NO